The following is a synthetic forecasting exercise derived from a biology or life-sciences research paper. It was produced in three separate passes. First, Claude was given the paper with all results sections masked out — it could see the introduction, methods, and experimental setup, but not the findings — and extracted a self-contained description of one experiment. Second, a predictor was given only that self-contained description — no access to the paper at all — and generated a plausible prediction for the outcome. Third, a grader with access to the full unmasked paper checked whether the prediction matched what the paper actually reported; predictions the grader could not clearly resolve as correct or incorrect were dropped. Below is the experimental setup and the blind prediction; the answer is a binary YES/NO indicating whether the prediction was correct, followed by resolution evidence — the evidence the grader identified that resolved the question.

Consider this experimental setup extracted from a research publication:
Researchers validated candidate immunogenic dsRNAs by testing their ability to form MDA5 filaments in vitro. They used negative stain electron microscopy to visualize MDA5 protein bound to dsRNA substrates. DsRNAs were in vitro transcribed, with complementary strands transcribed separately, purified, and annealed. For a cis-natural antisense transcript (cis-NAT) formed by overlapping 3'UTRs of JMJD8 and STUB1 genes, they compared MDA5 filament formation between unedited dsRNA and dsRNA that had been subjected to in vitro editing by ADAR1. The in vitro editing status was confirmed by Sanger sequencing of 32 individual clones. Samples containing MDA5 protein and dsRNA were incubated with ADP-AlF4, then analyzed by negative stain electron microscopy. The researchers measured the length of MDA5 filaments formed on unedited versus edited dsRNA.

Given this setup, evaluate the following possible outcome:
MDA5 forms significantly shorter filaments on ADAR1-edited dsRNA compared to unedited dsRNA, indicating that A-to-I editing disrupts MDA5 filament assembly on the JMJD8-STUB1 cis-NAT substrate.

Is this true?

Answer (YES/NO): YES